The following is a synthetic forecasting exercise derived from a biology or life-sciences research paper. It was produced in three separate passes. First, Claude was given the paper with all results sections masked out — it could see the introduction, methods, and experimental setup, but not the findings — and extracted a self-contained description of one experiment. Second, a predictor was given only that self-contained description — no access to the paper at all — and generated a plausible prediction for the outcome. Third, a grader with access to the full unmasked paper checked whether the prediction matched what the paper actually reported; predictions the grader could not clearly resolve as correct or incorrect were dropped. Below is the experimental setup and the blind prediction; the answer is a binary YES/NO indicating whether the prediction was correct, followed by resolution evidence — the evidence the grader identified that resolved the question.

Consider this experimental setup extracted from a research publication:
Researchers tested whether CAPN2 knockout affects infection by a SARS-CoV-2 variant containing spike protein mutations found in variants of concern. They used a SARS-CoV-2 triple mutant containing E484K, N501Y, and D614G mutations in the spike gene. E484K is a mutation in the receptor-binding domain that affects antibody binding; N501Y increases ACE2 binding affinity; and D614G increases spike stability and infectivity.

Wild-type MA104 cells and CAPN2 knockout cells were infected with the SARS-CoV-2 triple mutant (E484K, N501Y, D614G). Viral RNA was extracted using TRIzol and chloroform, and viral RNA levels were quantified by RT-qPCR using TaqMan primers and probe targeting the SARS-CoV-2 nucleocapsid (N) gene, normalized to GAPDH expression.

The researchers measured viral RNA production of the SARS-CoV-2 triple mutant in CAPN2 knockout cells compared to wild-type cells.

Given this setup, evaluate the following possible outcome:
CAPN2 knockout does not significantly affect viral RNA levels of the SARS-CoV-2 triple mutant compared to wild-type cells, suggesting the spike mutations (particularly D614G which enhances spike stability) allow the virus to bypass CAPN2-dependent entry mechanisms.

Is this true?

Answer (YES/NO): YES